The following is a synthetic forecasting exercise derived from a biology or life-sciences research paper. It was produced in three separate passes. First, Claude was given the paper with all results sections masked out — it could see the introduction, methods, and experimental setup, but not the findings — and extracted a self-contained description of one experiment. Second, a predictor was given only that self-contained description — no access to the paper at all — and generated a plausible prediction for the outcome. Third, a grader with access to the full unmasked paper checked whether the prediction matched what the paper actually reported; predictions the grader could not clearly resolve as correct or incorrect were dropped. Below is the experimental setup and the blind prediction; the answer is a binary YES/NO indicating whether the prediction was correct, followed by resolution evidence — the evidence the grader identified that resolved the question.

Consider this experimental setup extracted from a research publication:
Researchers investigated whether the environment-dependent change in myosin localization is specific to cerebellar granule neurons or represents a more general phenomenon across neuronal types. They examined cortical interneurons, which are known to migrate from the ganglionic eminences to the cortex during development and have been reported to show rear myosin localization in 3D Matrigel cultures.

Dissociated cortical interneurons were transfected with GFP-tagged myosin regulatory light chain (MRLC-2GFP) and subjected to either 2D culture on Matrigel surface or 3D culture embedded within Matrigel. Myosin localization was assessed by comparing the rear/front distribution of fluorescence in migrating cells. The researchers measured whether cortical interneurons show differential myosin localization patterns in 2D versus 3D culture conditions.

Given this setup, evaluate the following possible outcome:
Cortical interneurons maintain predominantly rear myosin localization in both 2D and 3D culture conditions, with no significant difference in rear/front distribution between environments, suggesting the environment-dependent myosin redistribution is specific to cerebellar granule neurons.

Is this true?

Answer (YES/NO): NO